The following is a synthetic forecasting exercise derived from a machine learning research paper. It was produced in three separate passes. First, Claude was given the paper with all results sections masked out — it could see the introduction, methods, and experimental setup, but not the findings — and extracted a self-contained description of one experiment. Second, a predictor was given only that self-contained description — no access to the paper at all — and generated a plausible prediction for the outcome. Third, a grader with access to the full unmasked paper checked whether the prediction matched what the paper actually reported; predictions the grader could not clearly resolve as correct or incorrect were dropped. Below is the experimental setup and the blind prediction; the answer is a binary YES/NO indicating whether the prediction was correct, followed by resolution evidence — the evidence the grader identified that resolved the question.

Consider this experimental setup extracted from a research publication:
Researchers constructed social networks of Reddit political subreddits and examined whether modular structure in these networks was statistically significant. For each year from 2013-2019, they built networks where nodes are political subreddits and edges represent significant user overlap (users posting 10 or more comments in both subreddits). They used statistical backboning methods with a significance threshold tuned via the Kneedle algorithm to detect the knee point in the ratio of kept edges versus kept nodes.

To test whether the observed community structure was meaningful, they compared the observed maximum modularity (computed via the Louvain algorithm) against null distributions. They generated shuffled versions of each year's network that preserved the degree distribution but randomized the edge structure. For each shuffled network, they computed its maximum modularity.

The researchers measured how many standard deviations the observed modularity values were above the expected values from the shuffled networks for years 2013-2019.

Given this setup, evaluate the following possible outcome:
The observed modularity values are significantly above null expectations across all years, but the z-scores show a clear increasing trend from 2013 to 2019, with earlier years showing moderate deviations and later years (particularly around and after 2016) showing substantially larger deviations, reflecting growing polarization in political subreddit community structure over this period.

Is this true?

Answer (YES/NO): NO